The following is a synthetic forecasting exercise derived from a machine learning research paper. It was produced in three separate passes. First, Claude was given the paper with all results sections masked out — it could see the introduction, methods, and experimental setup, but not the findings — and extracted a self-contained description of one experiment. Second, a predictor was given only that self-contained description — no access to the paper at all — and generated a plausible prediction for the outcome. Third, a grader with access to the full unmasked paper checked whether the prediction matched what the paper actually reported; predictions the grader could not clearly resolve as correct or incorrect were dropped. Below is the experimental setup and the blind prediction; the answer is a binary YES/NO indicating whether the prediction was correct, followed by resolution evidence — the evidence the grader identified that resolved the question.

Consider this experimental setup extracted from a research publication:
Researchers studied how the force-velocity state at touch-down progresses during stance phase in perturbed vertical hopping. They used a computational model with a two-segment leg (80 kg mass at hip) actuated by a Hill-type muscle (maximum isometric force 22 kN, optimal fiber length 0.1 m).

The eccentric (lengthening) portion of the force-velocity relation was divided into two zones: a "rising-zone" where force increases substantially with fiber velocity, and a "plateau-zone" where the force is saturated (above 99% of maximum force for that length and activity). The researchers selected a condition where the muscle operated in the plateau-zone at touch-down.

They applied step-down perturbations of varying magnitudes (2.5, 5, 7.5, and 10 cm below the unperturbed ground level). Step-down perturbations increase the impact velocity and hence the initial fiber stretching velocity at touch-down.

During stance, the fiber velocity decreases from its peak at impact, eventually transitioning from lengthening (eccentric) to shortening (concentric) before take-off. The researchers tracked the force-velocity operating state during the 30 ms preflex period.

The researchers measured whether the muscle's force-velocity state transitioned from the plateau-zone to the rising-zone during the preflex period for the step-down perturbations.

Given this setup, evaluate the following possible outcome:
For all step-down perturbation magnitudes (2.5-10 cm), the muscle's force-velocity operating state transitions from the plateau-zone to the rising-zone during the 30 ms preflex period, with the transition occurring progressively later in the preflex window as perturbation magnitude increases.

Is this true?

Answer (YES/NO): NO